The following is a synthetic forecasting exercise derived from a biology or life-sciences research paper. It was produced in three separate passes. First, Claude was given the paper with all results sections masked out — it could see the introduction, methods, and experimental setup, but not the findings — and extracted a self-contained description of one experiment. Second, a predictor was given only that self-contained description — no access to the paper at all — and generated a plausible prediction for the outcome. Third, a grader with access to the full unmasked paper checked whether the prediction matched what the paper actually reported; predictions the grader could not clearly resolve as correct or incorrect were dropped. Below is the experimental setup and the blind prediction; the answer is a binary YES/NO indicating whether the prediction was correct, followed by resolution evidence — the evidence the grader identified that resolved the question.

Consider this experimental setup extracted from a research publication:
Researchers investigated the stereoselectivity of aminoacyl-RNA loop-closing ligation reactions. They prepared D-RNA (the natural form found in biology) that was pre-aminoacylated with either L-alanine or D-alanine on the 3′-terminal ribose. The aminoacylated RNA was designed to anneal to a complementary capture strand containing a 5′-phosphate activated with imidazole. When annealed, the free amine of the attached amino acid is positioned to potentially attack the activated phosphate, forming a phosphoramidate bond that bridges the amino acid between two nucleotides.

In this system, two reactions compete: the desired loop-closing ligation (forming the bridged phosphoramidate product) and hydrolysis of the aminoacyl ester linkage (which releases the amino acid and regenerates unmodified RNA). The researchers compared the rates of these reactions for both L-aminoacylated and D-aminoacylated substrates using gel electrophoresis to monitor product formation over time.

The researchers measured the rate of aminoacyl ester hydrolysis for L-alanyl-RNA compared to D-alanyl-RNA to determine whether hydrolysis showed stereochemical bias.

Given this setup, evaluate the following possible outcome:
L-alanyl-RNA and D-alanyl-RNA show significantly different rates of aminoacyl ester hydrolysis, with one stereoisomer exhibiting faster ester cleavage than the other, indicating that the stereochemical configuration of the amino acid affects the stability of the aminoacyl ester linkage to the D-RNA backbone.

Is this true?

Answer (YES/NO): NO